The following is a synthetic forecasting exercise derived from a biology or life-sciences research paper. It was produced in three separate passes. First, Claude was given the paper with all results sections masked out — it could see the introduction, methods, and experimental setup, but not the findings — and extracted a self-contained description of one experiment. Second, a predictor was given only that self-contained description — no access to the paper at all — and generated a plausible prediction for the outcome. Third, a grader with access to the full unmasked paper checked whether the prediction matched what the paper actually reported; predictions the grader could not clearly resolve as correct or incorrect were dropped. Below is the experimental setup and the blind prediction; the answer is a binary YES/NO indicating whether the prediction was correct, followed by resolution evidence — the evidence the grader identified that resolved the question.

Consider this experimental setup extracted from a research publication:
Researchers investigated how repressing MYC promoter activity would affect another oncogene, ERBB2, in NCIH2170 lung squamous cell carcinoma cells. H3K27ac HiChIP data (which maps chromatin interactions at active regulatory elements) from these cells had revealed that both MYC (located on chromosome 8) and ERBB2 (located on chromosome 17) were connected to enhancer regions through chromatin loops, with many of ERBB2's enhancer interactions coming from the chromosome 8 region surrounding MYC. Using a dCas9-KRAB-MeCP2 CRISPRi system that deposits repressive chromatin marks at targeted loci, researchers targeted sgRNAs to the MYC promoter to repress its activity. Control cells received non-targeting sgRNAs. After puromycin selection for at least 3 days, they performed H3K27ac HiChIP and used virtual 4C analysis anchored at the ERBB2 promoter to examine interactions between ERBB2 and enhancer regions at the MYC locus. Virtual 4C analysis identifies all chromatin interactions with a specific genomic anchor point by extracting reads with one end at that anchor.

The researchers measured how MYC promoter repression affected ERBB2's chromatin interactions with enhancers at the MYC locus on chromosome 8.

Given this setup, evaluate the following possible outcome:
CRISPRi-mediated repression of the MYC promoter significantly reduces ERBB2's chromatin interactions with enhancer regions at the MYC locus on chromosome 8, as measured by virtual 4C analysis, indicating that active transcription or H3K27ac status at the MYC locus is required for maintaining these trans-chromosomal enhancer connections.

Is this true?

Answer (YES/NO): NO